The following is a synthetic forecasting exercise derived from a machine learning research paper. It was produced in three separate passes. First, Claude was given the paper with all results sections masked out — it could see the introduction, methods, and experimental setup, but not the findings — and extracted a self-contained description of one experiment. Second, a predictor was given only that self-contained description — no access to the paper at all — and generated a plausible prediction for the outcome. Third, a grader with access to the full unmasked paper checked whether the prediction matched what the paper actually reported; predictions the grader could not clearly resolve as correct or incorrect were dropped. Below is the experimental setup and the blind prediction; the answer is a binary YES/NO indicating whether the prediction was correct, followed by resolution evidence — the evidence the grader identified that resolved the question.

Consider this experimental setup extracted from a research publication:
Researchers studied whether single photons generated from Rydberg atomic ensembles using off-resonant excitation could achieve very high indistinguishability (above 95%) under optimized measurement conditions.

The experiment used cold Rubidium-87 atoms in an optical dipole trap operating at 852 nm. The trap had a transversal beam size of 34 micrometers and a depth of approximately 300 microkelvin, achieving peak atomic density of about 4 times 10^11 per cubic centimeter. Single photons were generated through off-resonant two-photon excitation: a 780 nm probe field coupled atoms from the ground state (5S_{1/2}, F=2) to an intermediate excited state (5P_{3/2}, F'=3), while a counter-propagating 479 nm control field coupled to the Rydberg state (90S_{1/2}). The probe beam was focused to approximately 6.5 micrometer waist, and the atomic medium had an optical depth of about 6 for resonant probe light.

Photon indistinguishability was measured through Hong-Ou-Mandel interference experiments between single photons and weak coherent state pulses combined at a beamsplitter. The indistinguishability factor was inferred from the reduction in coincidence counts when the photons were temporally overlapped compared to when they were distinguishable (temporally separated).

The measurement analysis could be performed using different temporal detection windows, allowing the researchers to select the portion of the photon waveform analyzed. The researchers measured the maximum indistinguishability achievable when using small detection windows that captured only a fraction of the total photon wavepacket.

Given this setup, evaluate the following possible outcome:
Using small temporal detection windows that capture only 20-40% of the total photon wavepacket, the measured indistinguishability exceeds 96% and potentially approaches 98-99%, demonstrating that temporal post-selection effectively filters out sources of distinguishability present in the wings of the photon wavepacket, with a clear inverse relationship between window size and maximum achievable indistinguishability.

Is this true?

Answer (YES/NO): YES